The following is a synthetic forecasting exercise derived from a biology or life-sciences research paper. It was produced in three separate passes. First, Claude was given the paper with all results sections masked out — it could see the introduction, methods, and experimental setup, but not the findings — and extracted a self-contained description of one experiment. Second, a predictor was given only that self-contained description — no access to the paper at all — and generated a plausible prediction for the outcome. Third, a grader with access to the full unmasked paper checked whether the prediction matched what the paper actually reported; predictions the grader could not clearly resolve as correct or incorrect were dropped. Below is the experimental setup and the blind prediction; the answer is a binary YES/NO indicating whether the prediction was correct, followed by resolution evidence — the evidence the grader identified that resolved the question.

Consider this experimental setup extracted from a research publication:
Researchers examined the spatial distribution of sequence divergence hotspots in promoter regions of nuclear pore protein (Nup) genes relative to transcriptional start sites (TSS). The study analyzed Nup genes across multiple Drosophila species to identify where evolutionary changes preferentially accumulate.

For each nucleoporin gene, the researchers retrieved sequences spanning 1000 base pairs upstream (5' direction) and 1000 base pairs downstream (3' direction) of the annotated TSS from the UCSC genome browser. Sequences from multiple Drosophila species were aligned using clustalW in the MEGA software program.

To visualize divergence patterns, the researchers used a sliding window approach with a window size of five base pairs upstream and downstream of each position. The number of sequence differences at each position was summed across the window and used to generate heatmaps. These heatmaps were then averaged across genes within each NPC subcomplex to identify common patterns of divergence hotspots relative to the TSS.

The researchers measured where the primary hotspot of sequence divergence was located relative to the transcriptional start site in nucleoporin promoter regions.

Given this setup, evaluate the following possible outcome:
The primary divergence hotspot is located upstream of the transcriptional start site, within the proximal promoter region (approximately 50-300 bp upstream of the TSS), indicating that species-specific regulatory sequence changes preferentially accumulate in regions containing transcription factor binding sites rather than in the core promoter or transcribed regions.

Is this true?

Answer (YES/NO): YES